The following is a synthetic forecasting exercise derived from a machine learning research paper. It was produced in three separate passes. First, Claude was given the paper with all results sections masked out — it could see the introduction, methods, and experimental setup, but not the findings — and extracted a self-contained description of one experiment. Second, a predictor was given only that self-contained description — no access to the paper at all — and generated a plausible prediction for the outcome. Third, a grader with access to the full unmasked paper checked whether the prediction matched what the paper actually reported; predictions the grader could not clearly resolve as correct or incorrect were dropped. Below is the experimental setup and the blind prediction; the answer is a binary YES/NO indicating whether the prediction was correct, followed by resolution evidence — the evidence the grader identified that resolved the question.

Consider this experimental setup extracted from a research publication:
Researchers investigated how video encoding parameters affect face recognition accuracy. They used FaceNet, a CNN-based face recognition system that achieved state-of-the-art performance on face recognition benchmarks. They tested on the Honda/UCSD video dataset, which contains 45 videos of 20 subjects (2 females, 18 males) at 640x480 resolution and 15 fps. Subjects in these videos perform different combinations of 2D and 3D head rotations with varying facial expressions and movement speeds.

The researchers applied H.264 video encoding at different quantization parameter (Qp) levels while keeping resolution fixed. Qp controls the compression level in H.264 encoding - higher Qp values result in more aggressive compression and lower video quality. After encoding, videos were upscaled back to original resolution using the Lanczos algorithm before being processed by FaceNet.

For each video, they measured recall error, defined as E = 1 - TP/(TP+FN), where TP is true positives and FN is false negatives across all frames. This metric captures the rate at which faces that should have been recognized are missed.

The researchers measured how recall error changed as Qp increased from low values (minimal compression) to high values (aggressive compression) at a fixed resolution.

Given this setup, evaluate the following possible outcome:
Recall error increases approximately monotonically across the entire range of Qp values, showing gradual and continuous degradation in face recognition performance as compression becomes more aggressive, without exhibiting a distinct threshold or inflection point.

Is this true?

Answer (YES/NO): NO